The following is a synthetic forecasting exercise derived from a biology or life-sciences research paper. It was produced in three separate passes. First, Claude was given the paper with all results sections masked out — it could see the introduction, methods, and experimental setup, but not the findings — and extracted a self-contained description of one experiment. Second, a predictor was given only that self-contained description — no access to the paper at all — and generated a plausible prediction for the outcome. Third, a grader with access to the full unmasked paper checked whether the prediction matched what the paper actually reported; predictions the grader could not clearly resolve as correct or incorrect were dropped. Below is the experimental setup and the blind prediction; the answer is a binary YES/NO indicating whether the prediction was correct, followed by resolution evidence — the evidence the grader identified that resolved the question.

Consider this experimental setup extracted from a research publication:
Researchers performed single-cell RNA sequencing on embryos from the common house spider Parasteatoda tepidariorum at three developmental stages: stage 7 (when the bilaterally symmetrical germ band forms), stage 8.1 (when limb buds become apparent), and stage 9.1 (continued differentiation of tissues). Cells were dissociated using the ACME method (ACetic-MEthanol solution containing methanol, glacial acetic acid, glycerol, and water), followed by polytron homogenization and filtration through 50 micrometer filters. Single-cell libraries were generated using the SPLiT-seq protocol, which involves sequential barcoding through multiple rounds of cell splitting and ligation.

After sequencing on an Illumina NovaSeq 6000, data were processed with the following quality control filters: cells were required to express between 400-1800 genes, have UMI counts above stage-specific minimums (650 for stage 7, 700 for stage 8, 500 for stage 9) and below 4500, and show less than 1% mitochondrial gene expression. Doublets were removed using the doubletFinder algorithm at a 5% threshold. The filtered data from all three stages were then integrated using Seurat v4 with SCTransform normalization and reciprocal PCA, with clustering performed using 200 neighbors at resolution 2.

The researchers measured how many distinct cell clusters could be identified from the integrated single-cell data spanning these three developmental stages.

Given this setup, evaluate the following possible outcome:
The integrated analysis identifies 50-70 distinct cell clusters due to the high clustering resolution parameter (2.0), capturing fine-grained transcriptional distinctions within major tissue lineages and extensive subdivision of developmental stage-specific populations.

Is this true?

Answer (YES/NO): NO